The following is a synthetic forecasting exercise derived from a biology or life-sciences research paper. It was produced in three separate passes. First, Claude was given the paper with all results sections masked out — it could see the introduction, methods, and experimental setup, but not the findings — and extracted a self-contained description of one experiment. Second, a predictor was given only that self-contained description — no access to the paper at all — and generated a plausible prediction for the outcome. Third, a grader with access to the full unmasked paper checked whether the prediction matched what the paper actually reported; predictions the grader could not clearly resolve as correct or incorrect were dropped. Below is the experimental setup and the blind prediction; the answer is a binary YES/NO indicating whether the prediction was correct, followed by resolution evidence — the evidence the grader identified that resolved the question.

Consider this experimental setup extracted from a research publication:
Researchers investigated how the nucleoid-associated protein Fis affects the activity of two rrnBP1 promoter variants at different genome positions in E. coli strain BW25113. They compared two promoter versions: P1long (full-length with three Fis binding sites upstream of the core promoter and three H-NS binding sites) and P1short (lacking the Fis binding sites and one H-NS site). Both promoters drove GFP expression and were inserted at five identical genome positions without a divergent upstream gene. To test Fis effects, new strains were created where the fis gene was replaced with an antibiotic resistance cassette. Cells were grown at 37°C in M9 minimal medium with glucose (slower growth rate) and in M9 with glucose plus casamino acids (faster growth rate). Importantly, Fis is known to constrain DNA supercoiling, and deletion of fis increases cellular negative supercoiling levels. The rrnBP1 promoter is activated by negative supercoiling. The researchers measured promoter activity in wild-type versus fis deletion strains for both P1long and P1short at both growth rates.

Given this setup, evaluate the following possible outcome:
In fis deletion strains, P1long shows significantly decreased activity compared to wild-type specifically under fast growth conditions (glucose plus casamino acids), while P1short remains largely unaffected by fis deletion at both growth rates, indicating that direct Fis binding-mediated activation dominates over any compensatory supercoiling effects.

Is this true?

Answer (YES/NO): NO